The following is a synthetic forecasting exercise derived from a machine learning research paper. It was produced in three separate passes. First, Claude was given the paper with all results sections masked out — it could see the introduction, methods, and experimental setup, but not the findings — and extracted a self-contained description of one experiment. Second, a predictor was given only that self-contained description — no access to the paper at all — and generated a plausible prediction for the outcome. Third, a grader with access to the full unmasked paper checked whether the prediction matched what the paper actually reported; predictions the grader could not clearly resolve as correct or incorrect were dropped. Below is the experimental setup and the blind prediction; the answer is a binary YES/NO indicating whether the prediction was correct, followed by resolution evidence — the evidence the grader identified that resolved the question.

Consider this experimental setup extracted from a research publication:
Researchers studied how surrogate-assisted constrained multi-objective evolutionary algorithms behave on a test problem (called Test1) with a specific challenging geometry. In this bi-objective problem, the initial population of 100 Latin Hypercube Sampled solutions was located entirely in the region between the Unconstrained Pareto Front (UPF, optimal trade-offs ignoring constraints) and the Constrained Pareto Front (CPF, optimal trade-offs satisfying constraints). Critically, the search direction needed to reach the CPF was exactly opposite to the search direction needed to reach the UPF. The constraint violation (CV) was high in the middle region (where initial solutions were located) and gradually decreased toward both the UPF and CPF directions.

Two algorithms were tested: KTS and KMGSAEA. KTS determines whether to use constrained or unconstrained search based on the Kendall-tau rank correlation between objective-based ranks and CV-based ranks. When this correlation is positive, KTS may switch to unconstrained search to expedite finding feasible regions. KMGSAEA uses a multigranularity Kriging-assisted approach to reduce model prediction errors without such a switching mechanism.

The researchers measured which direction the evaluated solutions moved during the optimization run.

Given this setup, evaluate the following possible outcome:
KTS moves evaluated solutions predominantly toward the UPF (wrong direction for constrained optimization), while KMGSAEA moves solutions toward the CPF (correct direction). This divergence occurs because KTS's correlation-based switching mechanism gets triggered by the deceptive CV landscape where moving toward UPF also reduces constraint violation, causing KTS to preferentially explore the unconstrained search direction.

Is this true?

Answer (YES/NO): NO